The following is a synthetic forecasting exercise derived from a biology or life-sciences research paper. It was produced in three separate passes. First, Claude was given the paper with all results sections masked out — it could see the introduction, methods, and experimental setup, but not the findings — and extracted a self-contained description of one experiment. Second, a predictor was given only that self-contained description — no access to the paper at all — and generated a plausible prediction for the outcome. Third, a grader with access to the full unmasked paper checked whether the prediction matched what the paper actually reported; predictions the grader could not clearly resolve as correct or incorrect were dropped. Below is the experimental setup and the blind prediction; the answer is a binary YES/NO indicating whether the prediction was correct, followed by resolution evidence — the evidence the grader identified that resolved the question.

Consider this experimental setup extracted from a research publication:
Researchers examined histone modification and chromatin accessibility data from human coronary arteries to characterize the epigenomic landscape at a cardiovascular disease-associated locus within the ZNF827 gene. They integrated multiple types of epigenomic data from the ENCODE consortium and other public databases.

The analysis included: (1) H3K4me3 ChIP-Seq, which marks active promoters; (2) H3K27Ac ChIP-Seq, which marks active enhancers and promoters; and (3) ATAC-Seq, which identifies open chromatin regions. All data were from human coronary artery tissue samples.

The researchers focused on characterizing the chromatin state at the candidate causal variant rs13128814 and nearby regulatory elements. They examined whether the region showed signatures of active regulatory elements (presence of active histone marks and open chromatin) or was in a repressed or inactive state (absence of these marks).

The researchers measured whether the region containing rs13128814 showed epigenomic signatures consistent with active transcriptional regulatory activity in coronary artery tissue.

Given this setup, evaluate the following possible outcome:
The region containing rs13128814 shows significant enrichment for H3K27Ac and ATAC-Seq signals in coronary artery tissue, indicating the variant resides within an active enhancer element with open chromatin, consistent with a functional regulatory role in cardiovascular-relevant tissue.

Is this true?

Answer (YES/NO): YES